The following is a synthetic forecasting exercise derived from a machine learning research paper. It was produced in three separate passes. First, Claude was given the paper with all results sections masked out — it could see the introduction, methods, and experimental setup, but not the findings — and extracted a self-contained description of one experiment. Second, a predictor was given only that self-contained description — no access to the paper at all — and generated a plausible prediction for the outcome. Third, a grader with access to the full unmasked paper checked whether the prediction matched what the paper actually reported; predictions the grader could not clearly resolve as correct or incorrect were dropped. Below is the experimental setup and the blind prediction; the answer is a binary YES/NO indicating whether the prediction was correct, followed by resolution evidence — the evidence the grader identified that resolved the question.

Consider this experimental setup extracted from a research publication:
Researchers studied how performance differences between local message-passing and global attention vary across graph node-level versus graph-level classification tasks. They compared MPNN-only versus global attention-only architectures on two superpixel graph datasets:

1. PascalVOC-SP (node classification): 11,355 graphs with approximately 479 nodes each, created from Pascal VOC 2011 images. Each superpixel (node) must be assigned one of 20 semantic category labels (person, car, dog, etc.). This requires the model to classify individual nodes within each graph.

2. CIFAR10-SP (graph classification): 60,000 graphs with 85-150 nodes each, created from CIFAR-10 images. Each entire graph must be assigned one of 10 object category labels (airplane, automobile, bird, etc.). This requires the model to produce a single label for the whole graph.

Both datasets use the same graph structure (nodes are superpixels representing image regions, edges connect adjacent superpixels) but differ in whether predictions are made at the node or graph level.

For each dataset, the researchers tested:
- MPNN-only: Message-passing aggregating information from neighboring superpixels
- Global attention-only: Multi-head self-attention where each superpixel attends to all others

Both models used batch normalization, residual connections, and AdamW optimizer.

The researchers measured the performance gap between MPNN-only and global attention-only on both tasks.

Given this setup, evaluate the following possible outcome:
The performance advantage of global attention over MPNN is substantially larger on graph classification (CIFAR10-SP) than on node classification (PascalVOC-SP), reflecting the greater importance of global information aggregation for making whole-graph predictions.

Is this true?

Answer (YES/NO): NO